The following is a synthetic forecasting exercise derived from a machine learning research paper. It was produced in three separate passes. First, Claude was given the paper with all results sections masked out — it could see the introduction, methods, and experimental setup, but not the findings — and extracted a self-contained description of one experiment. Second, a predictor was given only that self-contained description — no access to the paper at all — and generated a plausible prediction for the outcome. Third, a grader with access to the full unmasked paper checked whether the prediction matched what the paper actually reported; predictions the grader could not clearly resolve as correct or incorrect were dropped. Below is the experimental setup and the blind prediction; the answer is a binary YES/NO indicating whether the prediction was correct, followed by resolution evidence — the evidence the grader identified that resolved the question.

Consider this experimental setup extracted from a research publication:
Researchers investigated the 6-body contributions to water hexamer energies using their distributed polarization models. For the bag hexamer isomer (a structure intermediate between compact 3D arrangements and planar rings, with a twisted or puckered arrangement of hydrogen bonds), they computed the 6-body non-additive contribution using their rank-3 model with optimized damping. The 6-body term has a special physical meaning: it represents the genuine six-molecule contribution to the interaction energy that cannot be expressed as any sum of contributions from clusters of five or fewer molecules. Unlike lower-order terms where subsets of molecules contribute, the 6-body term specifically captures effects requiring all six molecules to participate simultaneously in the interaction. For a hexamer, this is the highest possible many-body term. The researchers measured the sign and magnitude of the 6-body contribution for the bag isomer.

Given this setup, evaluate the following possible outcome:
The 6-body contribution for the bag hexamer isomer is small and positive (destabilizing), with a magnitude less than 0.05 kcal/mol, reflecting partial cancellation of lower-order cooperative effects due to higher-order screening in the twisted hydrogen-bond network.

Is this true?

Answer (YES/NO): YES